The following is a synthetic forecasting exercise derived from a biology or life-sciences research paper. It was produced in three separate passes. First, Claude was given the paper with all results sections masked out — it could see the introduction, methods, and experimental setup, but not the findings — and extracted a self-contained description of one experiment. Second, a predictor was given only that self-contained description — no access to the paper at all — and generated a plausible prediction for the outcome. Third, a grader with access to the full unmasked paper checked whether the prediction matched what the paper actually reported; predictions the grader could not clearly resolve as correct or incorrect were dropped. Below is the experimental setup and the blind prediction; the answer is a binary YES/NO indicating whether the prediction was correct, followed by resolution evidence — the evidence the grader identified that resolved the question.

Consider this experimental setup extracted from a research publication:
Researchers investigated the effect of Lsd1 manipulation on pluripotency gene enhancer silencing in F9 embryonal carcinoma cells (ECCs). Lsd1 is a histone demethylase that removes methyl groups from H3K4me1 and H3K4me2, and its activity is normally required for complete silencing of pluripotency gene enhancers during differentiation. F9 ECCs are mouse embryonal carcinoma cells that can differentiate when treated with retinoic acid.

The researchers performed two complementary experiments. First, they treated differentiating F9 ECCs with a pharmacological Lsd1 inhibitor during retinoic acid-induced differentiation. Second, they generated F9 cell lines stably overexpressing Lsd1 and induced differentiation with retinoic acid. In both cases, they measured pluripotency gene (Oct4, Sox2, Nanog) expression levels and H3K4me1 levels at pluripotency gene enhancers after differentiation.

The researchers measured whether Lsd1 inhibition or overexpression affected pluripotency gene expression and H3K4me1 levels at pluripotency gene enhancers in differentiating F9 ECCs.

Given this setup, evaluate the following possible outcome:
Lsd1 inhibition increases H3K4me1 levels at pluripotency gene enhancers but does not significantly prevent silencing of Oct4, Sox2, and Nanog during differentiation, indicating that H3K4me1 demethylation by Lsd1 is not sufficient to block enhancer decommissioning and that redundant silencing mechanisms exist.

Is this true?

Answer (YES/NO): NO